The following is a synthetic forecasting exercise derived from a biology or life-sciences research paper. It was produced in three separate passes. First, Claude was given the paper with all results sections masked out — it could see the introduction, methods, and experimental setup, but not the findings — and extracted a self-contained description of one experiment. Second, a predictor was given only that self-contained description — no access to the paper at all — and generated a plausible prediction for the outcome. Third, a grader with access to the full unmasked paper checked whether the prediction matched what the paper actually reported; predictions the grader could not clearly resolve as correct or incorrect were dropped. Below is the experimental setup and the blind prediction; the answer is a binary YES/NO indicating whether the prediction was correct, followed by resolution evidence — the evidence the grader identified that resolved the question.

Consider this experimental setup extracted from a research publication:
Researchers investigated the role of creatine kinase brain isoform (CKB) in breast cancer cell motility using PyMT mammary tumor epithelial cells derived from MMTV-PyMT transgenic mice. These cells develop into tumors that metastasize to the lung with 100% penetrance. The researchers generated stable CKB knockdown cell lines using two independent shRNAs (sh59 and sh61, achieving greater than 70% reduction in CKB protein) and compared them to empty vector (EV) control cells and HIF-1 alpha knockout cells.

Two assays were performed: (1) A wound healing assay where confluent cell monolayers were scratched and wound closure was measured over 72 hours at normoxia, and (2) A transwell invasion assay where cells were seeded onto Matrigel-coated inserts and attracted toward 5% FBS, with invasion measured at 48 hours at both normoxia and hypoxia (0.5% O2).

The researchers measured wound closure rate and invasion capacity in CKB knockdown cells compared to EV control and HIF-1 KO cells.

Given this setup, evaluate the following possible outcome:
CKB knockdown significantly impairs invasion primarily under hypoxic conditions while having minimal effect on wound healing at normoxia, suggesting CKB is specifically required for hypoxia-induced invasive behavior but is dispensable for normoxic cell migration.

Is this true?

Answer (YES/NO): NO